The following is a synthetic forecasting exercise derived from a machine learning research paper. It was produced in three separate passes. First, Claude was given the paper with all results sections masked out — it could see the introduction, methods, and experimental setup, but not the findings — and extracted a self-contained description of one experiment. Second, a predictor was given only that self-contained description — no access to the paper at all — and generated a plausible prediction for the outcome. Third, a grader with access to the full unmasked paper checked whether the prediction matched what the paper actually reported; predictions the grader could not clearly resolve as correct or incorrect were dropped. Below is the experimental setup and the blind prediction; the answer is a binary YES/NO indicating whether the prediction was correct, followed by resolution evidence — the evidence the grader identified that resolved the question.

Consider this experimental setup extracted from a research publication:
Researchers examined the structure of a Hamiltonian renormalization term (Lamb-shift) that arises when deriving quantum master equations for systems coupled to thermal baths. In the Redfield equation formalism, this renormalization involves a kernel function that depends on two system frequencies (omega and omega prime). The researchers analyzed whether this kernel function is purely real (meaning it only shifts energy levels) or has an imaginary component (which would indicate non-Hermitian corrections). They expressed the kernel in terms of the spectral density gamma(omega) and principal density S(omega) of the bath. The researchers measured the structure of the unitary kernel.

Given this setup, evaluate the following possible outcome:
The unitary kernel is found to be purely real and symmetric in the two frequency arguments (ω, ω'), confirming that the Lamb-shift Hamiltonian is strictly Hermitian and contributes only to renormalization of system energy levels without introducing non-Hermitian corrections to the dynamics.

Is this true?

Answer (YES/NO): NO